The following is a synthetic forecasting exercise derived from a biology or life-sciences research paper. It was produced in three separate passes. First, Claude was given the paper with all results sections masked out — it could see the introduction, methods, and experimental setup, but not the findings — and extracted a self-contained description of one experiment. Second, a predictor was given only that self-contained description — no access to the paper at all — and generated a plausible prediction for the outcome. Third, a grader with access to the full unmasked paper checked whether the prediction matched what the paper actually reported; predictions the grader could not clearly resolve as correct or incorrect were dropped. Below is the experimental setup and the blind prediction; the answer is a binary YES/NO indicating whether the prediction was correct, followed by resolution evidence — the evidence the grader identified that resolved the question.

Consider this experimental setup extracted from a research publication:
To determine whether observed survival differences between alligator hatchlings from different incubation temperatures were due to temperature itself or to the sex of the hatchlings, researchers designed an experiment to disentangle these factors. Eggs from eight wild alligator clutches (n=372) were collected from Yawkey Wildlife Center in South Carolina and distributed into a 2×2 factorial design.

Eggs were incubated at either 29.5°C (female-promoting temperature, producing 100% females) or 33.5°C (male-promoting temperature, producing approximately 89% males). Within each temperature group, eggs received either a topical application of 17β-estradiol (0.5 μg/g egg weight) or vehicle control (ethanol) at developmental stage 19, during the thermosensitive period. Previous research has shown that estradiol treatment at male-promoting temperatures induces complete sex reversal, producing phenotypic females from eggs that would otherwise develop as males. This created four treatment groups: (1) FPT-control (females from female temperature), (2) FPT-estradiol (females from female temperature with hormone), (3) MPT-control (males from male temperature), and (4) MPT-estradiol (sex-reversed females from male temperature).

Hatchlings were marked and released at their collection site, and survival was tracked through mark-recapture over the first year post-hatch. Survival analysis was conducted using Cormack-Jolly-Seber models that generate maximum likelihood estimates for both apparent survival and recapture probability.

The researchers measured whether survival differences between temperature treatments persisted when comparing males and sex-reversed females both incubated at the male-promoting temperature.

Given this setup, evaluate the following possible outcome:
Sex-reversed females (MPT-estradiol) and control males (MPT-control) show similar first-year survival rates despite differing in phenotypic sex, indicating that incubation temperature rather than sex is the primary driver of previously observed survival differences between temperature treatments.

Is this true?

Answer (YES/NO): YES